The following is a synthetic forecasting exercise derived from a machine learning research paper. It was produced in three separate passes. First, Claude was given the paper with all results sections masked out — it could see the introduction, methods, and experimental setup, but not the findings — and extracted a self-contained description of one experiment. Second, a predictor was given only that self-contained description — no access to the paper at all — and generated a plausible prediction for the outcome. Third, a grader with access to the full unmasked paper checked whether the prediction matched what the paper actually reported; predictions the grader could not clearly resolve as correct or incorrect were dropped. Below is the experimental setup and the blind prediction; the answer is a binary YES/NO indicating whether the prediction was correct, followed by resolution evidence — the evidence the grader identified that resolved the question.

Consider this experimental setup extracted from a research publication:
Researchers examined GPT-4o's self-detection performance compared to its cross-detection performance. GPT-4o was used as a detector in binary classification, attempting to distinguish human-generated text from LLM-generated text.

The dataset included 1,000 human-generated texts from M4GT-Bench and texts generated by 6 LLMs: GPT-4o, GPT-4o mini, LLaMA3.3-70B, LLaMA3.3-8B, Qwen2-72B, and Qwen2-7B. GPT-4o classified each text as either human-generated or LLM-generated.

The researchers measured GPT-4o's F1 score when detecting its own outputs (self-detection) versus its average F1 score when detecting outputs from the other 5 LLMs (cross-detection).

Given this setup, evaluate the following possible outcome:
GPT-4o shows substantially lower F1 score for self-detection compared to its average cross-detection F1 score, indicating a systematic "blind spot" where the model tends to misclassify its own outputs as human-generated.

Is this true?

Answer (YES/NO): NO